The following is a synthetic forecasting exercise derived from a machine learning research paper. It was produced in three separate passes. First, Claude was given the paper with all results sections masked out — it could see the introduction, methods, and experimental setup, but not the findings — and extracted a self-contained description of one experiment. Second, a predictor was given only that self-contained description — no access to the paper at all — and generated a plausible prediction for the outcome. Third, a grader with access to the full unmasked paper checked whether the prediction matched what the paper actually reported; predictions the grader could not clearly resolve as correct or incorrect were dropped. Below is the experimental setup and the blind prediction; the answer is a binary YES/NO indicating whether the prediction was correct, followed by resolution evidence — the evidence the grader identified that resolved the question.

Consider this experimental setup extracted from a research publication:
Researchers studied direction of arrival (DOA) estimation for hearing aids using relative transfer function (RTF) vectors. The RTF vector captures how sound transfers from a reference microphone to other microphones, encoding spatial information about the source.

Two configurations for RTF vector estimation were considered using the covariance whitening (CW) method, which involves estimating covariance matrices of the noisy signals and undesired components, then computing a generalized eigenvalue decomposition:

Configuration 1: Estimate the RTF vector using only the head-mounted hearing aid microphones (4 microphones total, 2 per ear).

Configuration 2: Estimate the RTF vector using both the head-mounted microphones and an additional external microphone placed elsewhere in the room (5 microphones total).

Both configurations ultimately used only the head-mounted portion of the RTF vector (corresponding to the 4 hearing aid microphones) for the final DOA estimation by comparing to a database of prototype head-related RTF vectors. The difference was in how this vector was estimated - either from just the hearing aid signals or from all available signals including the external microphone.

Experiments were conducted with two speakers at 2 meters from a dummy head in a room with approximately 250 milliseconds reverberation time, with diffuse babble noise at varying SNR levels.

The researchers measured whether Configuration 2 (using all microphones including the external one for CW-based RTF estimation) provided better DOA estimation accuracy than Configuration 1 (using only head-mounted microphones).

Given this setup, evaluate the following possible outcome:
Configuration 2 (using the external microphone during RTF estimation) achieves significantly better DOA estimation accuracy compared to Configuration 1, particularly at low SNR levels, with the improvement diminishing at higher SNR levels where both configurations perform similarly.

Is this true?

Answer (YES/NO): NO